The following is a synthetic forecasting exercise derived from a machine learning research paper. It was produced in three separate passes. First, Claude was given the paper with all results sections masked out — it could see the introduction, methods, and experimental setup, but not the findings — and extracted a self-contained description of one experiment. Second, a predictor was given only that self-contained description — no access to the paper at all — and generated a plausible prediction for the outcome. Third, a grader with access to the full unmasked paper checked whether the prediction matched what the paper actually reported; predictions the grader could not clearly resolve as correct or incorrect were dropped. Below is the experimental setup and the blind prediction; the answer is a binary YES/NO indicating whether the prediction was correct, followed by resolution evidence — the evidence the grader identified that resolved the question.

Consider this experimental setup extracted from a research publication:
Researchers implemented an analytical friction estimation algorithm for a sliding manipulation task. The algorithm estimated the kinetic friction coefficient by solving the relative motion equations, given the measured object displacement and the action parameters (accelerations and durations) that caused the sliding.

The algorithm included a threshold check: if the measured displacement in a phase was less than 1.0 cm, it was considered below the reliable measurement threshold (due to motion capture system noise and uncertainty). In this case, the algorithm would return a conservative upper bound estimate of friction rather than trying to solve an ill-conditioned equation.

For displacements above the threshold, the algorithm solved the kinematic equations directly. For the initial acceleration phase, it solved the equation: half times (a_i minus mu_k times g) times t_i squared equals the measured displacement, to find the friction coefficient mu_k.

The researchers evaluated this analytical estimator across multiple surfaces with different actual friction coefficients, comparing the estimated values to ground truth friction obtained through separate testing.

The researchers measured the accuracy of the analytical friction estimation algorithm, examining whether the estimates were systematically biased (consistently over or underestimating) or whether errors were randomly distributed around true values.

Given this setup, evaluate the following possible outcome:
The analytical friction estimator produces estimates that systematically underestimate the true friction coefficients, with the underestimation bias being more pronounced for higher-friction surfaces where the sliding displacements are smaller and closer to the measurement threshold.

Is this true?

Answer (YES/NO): NO